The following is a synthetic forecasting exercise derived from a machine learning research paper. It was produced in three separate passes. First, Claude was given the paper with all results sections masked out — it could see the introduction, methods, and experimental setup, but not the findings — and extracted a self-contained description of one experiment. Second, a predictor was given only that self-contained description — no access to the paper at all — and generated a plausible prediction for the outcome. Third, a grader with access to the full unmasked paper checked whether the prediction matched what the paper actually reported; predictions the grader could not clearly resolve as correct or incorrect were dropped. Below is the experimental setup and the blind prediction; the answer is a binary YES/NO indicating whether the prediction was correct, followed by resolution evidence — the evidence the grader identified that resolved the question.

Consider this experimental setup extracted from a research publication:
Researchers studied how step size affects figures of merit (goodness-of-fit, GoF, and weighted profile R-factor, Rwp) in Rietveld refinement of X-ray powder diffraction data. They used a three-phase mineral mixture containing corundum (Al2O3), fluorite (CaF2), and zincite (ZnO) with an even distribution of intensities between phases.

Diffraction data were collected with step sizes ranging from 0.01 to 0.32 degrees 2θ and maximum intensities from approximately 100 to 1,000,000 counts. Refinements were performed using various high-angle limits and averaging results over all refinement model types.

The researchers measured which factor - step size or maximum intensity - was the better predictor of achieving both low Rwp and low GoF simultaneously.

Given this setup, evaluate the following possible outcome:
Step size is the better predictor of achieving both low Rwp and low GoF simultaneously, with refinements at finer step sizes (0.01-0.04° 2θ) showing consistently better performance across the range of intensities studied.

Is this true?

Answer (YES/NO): NO